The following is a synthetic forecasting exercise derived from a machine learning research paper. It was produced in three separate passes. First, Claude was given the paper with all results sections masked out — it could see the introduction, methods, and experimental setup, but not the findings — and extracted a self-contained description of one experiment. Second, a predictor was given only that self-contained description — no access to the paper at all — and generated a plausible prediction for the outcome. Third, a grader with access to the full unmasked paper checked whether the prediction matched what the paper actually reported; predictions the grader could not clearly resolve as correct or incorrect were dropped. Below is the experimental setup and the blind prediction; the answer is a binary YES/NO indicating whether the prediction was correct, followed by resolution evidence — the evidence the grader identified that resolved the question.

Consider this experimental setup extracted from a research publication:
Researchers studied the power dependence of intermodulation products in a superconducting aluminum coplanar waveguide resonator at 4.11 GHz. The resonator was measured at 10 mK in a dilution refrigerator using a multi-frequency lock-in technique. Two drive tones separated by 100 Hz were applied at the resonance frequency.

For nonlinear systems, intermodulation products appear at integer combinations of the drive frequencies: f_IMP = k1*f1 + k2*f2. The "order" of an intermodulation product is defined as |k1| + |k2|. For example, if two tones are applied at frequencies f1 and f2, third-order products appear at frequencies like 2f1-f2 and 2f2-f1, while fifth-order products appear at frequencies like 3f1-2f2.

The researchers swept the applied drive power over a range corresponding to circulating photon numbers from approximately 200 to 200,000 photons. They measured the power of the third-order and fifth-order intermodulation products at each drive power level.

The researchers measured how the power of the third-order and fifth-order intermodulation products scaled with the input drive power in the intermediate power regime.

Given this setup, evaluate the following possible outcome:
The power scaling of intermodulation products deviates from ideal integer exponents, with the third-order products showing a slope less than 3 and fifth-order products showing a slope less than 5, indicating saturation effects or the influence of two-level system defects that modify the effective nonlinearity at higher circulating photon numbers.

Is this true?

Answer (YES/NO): YES